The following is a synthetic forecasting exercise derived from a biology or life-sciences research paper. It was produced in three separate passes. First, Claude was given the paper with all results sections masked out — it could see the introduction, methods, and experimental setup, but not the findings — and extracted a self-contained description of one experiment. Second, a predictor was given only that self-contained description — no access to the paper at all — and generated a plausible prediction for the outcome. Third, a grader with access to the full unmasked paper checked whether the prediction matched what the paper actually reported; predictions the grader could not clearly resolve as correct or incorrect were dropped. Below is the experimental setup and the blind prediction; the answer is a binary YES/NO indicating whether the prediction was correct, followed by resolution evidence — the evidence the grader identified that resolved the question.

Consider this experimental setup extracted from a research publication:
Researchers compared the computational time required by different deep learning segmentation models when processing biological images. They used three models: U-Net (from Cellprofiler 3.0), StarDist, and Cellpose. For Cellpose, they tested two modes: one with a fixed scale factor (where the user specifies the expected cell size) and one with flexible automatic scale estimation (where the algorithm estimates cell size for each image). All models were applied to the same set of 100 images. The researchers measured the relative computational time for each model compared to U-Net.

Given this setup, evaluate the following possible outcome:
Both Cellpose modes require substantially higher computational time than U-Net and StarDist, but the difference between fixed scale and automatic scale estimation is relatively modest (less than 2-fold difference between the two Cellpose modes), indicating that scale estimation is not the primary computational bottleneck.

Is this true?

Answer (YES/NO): YES